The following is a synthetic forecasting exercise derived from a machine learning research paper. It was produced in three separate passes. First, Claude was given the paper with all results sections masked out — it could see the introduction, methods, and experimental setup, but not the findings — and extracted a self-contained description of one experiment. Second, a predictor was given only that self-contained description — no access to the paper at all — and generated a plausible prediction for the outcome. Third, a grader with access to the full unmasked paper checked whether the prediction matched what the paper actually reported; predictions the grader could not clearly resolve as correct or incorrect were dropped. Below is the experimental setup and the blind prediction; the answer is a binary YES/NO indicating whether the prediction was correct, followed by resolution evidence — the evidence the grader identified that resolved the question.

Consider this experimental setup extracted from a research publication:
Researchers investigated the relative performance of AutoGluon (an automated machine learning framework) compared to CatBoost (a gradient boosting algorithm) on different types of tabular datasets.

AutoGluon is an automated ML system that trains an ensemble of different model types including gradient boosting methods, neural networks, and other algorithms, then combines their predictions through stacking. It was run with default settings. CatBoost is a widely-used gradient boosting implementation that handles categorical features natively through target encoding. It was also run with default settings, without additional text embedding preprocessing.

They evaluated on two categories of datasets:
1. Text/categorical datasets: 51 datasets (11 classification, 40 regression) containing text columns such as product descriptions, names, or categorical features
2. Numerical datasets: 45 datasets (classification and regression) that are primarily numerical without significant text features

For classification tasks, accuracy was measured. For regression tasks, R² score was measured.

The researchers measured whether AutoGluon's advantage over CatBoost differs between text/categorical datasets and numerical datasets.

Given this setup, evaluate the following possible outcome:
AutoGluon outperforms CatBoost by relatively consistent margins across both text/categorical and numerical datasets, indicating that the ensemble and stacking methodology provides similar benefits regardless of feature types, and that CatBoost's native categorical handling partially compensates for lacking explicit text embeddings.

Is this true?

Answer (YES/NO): NO